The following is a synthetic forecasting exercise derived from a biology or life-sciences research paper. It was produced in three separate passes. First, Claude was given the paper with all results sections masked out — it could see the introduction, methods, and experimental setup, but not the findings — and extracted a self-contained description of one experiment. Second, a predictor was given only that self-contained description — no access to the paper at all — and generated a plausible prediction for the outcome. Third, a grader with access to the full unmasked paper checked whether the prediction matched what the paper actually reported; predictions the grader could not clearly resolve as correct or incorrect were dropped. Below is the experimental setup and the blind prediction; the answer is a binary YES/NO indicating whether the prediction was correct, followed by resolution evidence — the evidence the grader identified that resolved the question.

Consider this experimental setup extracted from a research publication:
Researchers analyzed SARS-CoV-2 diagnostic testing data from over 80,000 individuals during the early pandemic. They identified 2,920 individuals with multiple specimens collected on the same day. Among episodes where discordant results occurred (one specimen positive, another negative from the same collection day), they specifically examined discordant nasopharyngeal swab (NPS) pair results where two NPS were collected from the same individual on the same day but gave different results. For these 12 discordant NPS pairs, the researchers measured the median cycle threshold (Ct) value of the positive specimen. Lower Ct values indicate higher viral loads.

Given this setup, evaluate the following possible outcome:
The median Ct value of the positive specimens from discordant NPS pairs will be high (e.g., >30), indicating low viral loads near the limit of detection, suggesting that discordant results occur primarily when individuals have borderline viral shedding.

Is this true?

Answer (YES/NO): YES